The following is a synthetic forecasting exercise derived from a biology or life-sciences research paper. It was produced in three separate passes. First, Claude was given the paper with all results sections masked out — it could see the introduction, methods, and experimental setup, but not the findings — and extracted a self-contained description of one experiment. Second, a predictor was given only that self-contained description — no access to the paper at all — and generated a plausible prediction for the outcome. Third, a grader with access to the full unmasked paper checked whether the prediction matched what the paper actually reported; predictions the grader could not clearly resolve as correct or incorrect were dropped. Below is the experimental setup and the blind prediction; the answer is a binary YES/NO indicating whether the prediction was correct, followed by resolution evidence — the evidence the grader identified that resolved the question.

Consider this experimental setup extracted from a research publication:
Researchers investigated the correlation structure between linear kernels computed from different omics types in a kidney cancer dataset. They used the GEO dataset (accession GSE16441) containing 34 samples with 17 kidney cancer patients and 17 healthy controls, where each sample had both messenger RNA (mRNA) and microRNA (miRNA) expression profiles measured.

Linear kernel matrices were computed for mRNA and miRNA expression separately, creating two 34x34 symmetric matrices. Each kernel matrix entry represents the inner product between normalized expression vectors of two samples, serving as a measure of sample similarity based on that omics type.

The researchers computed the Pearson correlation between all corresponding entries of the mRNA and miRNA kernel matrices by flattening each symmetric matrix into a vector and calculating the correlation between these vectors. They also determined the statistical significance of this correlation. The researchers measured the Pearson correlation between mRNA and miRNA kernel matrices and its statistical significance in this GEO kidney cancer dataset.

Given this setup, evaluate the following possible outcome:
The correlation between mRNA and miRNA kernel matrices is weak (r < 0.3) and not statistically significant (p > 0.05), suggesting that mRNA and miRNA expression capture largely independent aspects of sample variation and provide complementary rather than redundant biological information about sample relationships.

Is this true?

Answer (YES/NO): NO